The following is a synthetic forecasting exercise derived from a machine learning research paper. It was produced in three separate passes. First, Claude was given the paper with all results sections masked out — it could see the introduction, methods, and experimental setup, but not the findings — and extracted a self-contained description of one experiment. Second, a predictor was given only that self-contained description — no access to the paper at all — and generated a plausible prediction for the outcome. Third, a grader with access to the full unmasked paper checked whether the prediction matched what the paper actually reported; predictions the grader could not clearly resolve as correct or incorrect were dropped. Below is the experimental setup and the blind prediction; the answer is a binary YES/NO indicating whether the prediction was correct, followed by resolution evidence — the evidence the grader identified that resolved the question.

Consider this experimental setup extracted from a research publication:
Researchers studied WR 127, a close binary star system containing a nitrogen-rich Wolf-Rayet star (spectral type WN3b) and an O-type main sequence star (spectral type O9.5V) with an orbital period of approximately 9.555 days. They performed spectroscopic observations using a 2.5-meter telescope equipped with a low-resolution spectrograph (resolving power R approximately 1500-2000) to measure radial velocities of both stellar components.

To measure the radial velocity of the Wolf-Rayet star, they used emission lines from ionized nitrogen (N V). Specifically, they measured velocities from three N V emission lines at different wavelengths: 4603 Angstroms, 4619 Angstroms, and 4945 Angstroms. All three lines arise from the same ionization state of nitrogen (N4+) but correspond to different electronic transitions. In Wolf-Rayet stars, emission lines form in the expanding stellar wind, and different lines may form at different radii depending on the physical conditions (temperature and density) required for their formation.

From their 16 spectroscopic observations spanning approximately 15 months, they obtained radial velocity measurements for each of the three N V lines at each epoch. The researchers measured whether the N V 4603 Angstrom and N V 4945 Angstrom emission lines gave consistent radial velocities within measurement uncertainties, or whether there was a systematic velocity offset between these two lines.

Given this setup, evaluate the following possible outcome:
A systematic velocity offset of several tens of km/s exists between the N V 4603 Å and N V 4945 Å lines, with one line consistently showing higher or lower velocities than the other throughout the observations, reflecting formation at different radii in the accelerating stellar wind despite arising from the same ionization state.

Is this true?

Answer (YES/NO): YES